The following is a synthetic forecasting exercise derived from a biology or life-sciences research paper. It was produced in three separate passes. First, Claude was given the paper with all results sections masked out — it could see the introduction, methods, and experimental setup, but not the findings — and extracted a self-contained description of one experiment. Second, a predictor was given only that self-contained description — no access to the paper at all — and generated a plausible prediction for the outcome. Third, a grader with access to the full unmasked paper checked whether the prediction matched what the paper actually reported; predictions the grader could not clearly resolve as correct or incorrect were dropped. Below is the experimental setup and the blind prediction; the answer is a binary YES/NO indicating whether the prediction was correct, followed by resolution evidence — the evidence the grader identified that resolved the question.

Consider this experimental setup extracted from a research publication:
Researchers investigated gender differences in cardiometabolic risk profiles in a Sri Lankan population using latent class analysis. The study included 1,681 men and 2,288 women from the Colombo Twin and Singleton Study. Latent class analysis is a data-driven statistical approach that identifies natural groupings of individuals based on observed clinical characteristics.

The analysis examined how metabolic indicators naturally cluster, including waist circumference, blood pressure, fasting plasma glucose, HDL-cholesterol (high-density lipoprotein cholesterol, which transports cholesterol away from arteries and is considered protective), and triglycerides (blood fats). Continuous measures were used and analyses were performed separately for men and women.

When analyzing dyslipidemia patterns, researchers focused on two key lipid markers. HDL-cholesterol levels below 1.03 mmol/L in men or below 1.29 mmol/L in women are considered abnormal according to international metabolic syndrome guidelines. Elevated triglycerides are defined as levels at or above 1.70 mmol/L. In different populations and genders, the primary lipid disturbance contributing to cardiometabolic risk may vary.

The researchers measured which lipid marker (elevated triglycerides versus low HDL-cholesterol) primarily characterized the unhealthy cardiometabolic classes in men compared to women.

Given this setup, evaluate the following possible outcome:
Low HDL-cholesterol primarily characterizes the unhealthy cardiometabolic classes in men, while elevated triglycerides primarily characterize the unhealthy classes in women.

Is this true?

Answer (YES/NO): NO